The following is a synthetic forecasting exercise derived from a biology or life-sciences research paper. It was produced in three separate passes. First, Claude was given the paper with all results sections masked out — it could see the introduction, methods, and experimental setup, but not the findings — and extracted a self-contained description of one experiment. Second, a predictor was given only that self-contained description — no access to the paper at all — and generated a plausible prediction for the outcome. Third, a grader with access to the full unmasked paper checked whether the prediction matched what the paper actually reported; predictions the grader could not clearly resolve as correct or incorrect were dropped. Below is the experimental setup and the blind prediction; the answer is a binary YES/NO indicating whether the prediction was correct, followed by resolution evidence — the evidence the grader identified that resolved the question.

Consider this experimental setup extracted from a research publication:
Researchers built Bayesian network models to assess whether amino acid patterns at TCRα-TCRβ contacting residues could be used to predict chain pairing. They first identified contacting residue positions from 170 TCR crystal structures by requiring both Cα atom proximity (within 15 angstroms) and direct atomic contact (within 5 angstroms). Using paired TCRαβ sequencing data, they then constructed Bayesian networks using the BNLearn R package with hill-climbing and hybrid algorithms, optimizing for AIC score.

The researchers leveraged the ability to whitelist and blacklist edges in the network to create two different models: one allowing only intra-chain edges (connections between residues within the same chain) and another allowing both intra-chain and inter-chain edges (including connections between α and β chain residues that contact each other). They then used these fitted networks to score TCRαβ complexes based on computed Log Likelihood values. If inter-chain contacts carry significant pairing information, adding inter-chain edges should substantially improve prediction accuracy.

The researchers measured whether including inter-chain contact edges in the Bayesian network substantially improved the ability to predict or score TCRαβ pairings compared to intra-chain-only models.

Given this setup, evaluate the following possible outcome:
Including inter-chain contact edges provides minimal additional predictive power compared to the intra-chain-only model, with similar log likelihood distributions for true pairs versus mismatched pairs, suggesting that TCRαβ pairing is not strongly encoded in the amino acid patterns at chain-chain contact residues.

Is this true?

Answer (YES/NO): YES